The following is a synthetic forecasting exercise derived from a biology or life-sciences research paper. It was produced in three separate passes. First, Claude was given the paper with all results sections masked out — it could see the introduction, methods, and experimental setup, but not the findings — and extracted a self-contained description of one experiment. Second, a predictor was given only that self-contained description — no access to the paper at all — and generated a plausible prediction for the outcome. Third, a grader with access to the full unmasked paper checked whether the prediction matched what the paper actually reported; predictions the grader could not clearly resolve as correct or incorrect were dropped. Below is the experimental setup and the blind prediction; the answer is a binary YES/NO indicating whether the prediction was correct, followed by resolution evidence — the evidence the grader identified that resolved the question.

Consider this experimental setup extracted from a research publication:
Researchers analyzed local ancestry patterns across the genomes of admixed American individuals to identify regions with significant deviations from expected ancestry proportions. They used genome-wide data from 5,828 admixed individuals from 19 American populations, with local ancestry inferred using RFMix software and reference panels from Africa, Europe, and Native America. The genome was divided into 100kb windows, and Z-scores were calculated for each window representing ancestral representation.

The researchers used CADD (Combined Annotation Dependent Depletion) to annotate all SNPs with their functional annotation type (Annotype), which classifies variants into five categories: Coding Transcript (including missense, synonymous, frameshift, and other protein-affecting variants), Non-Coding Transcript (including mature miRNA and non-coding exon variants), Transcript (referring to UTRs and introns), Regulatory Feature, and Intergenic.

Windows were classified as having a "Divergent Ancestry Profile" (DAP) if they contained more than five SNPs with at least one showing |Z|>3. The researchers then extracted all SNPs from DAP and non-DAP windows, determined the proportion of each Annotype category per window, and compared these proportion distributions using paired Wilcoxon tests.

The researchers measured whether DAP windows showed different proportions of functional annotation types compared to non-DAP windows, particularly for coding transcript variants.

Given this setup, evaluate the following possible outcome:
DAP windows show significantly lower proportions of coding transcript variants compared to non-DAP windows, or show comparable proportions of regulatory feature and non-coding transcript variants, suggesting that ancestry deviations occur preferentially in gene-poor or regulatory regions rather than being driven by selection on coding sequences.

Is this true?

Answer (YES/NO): NO